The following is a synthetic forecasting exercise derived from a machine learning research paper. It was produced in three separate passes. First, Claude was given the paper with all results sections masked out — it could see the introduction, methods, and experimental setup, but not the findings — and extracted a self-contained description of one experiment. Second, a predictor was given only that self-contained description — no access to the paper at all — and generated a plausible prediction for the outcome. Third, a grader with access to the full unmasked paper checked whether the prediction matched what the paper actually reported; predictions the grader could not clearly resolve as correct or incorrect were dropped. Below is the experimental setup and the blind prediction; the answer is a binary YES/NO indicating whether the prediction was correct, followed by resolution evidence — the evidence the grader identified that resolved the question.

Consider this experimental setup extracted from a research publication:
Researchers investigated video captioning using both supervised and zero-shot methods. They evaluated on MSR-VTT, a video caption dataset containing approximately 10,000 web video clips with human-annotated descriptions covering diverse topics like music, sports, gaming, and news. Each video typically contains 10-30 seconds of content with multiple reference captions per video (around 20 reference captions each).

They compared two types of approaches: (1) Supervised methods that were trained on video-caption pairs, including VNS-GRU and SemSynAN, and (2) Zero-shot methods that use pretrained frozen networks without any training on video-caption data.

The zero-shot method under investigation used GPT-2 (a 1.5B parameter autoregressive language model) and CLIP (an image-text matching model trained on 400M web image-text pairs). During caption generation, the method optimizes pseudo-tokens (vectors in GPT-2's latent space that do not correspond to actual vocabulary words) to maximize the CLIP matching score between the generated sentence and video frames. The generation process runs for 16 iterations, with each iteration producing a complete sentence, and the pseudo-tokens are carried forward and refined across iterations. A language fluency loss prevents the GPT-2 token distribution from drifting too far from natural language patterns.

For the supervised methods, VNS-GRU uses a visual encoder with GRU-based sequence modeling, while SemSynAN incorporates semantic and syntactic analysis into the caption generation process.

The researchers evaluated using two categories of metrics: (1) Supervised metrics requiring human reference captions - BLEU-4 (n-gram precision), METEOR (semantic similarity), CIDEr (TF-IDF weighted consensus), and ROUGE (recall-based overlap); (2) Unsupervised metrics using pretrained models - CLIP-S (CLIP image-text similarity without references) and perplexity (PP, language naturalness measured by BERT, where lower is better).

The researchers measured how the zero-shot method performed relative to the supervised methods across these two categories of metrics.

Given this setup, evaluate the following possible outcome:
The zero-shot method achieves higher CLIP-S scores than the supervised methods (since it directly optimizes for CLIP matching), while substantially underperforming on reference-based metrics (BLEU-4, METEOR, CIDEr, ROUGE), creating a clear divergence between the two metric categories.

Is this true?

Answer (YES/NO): YES